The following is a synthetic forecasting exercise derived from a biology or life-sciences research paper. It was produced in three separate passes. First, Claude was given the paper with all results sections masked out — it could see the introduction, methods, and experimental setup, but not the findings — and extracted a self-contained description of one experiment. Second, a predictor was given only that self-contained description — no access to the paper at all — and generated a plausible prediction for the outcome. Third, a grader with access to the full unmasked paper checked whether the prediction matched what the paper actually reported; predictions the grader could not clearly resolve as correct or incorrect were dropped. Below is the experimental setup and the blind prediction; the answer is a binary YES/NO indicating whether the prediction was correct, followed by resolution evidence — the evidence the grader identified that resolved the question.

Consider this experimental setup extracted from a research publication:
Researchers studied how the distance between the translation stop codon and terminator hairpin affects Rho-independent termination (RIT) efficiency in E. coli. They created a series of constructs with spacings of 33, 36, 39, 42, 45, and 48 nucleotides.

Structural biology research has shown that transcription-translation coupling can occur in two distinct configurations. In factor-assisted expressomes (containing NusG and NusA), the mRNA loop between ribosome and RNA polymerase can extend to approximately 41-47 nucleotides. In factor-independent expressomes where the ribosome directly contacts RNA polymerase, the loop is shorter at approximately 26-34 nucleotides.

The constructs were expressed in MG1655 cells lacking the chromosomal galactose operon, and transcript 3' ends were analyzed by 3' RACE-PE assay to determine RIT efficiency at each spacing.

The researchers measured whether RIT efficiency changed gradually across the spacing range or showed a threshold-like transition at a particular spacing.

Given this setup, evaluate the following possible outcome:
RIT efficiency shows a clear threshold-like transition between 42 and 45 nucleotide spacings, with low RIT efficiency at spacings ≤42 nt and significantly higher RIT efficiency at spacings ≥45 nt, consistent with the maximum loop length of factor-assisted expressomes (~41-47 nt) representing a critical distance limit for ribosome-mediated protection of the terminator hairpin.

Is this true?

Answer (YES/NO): NO